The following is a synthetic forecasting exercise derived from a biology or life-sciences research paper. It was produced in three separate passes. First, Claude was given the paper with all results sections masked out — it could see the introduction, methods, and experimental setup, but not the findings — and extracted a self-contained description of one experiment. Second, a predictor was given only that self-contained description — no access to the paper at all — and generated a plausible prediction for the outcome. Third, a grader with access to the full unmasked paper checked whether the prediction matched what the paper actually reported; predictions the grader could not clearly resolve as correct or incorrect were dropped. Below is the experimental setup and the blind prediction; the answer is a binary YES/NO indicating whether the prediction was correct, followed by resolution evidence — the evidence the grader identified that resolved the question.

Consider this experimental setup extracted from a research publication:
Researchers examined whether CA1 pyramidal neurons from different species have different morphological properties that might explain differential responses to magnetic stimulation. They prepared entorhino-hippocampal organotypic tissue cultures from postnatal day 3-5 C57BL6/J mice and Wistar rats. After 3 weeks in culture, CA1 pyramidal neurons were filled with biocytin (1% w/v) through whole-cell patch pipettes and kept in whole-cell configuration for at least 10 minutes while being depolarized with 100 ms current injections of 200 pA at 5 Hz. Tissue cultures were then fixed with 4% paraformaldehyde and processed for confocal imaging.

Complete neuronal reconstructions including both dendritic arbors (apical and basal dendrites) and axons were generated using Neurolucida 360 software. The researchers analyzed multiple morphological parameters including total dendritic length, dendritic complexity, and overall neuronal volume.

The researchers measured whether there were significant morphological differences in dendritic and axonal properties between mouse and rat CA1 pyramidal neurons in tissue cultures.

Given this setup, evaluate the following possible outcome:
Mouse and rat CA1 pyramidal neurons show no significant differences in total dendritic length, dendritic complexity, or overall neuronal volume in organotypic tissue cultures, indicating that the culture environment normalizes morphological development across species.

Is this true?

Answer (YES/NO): YES